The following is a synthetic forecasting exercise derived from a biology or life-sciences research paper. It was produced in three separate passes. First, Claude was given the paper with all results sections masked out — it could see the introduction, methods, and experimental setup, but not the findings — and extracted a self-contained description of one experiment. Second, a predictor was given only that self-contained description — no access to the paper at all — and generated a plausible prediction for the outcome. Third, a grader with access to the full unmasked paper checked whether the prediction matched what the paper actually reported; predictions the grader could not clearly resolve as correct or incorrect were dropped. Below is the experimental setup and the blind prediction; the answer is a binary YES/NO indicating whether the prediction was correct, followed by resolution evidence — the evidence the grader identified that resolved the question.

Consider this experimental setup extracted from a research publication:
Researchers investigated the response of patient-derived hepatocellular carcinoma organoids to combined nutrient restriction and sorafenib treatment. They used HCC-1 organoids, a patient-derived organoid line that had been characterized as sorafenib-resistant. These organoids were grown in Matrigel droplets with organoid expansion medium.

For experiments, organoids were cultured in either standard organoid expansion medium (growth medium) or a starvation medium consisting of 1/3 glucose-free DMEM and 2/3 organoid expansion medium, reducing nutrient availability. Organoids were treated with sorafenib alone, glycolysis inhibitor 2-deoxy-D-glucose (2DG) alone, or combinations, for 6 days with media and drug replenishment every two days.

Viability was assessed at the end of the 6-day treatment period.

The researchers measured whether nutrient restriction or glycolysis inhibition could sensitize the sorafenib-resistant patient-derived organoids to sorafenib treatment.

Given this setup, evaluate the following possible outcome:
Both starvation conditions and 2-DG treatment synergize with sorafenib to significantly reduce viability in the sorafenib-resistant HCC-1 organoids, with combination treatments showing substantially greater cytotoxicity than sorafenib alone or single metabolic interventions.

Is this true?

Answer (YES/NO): YES